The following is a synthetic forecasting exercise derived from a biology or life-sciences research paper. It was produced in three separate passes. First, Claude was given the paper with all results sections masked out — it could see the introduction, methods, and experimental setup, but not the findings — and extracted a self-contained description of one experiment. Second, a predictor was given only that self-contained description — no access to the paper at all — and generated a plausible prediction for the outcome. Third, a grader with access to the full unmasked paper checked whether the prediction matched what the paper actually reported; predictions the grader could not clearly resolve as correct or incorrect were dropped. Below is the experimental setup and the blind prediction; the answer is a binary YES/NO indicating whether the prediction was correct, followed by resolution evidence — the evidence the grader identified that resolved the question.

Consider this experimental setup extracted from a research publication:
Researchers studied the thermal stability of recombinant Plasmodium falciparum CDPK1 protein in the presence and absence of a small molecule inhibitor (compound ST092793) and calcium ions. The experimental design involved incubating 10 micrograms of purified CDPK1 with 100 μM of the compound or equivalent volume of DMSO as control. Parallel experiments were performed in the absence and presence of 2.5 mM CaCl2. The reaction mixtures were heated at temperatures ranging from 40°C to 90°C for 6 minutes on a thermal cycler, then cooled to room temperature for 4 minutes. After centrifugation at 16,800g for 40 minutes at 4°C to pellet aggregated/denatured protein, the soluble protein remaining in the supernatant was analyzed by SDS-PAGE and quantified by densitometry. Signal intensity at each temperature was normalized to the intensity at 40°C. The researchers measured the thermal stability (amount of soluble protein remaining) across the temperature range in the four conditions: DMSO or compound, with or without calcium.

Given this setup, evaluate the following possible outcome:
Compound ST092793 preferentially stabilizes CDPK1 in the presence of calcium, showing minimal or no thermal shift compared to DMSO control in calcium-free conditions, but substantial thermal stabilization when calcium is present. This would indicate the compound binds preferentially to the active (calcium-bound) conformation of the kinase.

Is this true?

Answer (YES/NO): NO